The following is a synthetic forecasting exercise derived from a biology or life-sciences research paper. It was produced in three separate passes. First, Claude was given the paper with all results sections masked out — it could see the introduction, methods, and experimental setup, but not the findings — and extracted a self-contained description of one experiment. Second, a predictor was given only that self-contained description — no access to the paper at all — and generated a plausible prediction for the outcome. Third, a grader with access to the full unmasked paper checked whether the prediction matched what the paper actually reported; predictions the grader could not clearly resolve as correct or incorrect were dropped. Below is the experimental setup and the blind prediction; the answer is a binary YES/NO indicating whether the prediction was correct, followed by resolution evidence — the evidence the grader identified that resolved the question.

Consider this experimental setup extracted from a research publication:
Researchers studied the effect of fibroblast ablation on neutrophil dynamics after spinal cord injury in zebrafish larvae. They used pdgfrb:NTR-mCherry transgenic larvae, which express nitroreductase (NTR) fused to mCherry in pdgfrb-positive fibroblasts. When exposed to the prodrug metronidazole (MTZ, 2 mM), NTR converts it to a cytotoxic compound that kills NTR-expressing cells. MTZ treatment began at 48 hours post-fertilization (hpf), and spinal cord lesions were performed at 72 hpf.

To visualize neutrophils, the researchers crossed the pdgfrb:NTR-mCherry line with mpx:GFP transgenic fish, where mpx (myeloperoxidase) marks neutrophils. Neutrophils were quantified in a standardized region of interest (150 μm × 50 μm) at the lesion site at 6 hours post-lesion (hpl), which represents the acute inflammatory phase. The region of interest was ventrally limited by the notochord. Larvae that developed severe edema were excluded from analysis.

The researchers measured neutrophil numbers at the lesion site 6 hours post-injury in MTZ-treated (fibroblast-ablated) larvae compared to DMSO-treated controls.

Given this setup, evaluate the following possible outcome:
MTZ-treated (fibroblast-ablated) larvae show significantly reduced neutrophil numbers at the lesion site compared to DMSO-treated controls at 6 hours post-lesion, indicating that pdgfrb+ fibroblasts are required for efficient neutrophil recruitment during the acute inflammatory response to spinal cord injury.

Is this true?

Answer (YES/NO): YES